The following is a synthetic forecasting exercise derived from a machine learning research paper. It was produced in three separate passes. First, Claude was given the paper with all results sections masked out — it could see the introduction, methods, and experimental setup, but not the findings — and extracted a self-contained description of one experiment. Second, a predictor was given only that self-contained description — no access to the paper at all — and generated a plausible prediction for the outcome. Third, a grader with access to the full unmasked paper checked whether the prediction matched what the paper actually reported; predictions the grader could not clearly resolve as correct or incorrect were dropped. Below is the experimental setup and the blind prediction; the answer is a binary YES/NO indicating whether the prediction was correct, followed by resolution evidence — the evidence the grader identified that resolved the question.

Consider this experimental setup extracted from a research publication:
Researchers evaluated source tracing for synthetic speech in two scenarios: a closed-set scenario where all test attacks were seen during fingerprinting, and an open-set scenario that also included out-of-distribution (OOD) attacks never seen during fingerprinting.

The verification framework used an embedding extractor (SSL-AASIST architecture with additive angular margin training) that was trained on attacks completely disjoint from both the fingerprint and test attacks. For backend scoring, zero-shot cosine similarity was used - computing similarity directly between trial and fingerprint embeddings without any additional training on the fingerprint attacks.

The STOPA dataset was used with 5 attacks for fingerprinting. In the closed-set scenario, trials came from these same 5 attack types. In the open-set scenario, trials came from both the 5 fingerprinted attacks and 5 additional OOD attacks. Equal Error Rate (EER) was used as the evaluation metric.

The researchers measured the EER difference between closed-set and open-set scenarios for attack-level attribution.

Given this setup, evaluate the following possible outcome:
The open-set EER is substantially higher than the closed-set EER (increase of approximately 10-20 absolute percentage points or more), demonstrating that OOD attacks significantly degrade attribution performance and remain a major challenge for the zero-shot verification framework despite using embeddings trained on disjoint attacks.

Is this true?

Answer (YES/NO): NO